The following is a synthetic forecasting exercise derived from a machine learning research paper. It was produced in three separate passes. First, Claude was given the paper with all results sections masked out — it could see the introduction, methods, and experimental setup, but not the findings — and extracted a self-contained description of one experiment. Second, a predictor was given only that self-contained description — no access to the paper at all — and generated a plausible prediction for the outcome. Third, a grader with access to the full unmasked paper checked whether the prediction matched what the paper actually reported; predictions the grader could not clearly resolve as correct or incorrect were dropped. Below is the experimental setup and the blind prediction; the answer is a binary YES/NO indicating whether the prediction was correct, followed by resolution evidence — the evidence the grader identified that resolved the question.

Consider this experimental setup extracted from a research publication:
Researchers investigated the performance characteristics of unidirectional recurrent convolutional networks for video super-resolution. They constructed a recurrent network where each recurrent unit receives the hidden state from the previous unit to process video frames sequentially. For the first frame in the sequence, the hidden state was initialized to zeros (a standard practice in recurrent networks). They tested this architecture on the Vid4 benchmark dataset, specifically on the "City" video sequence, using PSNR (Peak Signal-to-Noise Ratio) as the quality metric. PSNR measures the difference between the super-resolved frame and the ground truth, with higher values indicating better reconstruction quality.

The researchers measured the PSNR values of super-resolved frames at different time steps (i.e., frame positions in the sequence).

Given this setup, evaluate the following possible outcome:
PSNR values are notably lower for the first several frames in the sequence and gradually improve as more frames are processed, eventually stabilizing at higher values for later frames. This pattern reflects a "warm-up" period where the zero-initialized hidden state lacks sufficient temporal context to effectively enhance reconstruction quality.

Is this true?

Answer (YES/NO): YES